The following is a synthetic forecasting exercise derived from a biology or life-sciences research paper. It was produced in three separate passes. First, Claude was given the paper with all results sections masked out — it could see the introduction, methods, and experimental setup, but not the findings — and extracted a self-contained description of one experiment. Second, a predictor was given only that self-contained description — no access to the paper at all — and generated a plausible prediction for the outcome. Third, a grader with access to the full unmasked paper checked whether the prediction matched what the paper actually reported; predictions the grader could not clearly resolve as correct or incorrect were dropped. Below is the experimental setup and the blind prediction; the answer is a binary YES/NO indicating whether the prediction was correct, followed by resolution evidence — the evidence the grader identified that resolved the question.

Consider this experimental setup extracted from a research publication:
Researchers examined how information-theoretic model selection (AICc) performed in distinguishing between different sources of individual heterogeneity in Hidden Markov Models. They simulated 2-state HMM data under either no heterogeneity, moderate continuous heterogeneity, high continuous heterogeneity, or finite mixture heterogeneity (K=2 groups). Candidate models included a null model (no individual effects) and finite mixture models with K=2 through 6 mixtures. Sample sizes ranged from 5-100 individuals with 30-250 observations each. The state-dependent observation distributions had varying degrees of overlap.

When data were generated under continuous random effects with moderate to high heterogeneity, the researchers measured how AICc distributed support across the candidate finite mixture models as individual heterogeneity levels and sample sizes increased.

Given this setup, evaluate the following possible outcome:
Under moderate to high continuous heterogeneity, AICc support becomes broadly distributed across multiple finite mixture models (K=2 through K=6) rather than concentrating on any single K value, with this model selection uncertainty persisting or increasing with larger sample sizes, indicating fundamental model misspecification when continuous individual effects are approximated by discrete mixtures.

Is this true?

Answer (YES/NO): NO